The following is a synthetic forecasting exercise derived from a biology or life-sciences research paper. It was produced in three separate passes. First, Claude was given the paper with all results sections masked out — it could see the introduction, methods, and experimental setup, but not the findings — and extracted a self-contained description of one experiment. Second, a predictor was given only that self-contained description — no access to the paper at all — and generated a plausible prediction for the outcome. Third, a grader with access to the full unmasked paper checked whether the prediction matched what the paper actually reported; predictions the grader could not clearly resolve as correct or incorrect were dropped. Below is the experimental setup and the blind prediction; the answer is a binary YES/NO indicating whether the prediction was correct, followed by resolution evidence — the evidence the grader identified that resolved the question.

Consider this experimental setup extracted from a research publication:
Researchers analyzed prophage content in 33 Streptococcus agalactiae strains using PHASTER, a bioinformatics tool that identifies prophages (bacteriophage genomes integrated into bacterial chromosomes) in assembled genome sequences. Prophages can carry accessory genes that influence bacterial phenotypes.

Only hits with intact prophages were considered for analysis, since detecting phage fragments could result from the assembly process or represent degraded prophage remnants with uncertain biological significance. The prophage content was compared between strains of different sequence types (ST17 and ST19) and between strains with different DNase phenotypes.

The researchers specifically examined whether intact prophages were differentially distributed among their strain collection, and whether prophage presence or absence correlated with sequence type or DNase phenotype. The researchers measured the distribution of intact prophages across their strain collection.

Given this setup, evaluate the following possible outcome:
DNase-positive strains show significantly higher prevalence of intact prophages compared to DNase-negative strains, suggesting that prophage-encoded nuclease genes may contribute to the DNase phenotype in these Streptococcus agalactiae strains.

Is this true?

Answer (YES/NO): NO